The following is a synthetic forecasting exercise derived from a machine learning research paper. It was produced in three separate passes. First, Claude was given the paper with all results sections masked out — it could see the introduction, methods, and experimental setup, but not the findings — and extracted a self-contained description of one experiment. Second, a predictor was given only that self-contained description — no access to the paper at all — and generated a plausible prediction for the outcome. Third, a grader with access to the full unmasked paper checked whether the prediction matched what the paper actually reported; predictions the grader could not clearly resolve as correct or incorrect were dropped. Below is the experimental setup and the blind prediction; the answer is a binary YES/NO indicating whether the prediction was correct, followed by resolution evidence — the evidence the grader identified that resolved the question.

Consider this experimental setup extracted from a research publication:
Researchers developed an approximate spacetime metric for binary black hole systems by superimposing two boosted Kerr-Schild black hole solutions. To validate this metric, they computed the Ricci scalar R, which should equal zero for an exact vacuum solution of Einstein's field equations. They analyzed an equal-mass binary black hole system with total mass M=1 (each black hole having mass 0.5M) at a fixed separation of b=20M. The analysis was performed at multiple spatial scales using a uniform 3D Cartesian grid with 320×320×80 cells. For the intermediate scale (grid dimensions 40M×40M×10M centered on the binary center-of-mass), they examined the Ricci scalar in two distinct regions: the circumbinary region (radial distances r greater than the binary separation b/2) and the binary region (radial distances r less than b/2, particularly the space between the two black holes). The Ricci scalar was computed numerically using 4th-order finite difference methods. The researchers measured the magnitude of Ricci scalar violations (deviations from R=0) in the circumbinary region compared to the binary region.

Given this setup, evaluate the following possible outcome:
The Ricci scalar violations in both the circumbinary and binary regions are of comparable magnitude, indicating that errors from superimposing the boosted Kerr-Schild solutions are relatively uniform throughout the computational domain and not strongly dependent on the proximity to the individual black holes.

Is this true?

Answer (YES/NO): NO